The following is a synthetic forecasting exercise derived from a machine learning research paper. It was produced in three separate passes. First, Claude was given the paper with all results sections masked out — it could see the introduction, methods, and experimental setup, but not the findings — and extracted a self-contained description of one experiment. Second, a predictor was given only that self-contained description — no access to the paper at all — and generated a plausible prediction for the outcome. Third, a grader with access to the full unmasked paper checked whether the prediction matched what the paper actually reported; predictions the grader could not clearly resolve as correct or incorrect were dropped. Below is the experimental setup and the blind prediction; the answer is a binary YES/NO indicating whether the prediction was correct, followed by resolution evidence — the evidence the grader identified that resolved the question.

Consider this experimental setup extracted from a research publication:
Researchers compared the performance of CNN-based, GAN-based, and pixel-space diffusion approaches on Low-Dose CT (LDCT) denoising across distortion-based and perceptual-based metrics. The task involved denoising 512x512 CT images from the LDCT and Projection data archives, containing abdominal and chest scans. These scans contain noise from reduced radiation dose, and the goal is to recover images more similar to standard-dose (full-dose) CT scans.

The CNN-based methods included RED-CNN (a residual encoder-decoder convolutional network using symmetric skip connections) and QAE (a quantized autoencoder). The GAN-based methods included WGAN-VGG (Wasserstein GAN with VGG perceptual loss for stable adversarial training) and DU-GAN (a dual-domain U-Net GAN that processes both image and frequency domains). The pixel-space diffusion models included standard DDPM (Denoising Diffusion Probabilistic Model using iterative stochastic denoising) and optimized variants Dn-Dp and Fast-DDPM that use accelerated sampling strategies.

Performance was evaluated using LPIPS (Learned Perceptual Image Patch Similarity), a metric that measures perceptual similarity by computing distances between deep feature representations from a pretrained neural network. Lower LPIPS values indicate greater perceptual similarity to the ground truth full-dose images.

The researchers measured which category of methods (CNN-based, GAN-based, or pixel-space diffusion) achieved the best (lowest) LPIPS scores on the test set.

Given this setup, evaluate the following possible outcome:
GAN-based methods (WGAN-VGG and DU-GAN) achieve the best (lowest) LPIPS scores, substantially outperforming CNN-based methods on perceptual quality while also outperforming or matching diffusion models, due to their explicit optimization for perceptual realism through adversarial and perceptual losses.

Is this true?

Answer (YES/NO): NO